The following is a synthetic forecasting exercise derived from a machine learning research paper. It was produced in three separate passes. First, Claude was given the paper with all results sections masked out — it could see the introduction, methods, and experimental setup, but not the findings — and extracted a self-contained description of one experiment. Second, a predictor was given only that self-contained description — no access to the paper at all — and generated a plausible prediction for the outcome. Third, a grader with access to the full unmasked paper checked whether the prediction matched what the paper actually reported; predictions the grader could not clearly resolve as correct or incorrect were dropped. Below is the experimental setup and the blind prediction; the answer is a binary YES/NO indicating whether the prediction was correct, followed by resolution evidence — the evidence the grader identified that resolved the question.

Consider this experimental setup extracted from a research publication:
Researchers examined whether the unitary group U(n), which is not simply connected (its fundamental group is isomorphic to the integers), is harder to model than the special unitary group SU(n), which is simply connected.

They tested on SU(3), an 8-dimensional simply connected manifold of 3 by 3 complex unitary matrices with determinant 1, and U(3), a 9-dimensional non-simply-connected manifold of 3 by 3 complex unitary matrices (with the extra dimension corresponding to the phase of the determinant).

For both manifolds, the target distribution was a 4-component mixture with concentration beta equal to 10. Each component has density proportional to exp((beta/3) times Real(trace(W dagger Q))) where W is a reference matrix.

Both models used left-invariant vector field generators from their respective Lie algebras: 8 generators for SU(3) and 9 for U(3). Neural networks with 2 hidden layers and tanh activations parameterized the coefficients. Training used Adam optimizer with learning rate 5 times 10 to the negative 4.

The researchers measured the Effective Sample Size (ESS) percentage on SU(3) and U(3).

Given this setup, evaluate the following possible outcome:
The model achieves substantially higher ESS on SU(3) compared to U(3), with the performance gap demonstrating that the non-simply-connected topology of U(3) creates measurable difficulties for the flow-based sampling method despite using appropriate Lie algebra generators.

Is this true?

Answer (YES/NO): YES